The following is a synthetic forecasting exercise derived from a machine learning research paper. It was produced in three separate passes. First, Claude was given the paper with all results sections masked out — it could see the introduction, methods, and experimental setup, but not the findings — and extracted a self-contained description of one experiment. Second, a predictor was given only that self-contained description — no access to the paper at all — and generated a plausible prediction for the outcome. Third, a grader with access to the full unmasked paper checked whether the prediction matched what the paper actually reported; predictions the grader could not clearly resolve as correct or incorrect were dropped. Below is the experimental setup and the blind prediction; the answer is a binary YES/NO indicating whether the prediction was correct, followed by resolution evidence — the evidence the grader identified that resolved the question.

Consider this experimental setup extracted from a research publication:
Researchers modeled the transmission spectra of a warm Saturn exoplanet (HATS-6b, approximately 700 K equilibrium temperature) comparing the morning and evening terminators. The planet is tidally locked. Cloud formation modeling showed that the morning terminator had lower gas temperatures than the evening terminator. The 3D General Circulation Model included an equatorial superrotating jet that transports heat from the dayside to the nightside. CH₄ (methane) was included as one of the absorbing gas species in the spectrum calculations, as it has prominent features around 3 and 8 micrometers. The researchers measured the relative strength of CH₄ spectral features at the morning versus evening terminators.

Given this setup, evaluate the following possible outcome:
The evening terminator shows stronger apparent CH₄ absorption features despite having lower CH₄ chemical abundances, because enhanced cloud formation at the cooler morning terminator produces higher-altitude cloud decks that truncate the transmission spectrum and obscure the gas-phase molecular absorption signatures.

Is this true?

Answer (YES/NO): NO